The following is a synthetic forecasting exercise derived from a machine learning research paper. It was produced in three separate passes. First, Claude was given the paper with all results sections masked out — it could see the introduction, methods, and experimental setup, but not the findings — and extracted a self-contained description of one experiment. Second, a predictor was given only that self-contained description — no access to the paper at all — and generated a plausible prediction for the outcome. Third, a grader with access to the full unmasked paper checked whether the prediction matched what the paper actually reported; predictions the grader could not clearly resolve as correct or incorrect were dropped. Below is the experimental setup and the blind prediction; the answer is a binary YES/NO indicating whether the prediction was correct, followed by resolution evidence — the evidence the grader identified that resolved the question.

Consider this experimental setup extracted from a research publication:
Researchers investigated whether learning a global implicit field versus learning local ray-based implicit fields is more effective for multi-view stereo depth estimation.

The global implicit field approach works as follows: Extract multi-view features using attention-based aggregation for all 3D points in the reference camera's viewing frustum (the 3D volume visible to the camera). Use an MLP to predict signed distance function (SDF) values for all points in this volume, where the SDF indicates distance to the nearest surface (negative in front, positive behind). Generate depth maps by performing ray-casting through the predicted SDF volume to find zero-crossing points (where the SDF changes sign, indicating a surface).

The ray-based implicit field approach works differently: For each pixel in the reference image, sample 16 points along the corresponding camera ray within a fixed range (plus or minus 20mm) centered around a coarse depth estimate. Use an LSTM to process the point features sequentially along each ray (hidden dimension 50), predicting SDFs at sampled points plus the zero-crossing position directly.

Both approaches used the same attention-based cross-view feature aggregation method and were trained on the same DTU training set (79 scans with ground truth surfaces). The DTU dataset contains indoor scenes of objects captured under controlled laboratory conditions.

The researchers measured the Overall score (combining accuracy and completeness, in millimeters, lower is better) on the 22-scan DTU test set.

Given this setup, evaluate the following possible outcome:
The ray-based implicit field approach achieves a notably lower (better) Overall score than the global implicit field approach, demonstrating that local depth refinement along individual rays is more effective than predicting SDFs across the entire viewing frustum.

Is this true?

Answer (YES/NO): YES